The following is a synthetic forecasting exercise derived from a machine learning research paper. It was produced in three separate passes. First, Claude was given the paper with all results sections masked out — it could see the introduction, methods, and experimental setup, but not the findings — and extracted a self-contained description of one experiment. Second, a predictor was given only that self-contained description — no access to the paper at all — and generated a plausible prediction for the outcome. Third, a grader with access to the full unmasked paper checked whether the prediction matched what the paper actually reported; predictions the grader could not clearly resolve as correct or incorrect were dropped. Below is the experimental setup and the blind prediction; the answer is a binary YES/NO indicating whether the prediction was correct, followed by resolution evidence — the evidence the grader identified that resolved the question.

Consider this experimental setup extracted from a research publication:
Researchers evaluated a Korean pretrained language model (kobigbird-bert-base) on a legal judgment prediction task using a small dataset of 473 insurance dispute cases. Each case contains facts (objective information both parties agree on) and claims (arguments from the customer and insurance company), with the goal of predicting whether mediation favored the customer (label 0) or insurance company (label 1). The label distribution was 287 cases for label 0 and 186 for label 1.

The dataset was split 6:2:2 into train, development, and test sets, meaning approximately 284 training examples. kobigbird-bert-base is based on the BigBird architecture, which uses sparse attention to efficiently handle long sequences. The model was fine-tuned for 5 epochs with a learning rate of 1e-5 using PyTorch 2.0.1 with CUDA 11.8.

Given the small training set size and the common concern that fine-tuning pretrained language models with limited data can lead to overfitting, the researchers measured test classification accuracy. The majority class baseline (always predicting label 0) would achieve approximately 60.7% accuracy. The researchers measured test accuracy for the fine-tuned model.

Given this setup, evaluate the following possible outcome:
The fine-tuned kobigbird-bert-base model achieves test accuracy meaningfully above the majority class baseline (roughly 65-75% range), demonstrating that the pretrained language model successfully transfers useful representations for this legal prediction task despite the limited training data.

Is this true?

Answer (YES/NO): NO